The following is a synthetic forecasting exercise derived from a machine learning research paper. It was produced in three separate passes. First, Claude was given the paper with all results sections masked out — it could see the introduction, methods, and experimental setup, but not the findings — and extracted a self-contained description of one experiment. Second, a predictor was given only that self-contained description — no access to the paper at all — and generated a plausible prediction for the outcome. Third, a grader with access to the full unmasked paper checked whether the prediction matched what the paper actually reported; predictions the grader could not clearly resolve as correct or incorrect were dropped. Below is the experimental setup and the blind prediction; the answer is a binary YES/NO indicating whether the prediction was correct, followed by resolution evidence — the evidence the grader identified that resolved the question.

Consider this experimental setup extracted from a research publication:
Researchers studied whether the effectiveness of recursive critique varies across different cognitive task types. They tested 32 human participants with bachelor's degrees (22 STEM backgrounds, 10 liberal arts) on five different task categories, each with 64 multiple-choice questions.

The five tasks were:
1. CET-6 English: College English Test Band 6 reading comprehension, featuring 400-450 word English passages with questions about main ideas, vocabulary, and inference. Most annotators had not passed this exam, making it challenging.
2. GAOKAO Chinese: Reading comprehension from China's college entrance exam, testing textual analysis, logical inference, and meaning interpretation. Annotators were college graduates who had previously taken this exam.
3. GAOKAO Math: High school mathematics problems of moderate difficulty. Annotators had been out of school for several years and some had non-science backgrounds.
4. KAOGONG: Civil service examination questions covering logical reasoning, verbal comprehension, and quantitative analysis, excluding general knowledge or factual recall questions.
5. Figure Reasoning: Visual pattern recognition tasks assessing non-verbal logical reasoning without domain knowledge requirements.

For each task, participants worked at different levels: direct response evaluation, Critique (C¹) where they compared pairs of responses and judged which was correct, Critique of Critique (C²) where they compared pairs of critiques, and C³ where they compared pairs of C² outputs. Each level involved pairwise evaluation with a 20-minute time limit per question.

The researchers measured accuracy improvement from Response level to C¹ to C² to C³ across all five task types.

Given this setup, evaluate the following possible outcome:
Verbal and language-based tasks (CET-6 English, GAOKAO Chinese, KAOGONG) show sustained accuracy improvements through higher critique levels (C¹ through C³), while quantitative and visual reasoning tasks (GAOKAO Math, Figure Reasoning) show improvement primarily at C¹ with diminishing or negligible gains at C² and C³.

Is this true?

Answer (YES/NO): NO